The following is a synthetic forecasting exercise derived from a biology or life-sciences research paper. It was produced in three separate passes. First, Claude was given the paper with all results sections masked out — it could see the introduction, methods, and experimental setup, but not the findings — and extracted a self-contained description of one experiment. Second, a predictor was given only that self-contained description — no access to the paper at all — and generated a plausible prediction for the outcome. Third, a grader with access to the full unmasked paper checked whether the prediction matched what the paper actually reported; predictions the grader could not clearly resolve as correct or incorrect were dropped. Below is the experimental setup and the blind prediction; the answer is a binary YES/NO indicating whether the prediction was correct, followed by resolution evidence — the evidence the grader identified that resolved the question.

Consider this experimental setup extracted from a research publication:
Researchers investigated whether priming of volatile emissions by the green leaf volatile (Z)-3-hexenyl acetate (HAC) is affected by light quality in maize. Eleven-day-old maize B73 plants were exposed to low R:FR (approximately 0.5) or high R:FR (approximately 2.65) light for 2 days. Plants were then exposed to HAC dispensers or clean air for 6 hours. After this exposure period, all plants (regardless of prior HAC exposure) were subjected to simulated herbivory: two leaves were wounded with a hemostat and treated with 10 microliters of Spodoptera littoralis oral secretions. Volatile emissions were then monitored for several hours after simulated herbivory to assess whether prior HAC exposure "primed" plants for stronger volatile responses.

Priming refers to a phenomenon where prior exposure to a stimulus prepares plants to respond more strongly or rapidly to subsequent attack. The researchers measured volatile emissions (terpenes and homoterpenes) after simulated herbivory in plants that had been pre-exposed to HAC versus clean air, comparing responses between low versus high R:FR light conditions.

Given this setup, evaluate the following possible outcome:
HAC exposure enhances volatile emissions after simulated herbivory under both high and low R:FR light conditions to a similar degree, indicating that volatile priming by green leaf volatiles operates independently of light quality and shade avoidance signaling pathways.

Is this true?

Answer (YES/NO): NO